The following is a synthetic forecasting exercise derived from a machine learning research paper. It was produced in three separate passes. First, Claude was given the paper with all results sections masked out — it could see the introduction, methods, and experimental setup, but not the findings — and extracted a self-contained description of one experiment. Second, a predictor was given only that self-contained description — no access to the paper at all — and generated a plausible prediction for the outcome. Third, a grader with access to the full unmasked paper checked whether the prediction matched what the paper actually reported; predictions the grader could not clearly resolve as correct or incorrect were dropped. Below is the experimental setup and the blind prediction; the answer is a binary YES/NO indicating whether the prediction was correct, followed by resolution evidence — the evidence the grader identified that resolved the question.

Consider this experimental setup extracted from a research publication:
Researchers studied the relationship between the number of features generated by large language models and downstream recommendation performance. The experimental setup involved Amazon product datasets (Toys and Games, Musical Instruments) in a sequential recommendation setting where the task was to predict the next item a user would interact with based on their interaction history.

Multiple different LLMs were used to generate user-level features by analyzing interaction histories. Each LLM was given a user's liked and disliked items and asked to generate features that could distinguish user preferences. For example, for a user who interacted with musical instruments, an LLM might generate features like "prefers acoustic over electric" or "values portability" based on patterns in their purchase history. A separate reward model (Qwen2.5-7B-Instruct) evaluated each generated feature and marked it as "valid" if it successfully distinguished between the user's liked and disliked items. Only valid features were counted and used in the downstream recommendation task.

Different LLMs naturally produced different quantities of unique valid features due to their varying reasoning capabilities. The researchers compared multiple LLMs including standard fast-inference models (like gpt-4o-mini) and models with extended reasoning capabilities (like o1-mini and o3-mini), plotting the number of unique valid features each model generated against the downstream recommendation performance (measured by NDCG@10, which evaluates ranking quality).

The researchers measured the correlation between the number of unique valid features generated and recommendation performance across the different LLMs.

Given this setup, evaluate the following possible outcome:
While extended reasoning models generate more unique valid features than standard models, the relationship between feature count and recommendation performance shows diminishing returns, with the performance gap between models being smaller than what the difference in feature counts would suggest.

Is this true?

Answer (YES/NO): NO